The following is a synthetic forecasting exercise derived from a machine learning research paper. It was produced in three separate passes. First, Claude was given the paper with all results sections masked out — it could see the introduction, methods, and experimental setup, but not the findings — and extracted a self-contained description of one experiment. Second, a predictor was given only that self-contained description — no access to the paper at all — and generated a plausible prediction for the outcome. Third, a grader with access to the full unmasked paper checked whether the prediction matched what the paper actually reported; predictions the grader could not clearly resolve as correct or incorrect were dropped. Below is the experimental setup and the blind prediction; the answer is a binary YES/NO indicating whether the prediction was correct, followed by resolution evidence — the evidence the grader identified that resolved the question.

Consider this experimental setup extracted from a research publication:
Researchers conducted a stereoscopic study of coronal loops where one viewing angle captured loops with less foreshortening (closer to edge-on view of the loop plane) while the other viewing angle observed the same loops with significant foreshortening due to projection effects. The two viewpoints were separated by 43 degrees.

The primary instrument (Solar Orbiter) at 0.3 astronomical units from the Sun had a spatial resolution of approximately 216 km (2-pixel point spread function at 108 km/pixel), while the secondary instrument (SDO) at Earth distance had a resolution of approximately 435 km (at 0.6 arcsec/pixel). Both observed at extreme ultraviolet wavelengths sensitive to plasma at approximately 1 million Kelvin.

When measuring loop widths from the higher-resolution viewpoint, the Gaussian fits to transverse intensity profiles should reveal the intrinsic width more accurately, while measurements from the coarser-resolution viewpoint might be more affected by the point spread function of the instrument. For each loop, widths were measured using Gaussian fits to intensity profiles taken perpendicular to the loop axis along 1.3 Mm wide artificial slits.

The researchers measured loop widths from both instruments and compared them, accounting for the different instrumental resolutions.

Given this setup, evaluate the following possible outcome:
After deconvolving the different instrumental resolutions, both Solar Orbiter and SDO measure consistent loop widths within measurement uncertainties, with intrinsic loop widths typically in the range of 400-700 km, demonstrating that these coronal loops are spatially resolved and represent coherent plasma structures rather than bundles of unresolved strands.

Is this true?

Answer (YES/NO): NO